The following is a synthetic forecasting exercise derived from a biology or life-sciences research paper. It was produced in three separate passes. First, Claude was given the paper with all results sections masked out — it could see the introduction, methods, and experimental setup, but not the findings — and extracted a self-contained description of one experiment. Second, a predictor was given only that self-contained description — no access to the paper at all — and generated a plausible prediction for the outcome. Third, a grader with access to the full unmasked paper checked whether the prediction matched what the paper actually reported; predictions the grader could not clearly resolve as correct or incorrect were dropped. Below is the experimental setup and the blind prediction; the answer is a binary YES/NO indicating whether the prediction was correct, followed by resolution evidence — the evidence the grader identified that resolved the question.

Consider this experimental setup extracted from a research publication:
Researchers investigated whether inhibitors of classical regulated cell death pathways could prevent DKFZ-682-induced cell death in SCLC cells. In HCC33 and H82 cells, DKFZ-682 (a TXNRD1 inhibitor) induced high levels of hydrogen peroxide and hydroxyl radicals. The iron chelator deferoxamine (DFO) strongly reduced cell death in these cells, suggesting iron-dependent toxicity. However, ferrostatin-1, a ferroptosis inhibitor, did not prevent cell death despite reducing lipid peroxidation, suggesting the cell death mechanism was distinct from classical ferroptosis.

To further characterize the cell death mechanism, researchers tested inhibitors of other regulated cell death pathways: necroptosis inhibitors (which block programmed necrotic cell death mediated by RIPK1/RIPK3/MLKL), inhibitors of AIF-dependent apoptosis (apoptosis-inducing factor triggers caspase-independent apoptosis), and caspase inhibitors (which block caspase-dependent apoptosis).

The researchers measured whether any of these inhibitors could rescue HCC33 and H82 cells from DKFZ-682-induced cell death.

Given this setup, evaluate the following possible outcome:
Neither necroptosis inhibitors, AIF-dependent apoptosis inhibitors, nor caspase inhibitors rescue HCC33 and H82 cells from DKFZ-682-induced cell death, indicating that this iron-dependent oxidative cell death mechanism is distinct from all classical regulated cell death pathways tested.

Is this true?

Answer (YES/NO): YES